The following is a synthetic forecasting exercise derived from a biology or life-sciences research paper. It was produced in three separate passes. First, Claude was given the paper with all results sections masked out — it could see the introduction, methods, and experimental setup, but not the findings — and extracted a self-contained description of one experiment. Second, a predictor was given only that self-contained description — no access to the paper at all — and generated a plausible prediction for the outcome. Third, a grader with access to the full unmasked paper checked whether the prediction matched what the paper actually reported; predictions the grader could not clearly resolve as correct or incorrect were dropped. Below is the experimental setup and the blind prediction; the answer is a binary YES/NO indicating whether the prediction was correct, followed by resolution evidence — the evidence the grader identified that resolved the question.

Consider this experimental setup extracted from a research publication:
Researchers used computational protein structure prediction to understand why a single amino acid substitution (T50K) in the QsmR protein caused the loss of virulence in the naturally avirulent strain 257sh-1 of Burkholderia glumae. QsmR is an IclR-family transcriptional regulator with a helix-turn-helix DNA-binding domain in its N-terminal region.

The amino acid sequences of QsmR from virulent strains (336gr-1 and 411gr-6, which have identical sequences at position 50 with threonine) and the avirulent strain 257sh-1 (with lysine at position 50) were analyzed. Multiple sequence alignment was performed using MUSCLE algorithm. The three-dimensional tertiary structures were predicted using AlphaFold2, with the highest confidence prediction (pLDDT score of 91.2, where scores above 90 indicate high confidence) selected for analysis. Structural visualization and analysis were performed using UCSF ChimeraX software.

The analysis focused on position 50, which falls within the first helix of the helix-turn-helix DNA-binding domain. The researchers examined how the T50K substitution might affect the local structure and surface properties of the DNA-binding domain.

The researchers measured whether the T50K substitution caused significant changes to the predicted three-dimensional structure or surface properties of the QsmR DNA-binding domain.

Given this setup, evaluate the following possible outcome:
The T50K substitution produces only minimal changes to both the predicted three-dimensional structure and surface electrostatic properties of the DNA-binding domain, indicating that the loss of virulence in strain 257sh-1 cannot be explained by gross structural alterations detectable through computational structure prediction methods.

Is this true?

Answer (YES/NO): NO